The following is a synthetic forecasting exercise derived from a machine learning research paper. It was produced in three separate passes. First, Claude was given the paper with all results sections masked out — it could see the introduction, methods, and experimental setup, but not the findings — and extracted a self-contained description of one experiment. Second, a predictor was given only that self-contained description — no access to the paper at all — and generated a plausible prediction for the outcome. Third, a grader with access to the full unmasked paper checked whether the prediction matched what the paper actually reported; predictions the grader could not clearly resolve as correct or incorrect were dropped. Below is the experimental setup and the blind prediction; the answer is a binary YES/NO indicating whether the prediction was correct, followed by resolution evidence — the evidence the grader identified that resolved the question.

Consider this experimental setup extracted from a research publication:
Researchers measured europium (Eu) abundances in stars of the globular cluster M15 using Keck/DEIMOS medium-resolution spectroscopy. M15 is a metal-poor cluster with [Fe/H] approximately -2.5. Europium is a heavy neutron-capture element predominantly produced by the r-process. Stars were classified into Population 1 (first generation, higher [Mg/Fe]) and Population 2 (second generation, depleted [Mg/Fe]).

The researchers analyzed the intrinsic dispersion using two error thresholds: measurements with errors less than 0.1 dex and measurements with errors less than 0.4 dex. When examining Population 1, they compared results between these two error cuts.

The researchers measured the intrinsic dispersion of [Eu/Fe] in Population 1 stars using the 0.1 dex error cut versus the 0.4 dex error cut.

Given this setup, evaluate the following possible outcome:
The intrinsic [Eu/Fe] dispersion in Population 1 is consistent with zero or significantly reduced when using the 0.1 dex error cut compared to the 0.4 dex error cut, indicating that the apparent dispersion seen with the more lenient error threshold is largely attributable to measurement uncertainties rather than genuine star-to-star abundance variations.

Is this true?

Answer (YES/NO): NO